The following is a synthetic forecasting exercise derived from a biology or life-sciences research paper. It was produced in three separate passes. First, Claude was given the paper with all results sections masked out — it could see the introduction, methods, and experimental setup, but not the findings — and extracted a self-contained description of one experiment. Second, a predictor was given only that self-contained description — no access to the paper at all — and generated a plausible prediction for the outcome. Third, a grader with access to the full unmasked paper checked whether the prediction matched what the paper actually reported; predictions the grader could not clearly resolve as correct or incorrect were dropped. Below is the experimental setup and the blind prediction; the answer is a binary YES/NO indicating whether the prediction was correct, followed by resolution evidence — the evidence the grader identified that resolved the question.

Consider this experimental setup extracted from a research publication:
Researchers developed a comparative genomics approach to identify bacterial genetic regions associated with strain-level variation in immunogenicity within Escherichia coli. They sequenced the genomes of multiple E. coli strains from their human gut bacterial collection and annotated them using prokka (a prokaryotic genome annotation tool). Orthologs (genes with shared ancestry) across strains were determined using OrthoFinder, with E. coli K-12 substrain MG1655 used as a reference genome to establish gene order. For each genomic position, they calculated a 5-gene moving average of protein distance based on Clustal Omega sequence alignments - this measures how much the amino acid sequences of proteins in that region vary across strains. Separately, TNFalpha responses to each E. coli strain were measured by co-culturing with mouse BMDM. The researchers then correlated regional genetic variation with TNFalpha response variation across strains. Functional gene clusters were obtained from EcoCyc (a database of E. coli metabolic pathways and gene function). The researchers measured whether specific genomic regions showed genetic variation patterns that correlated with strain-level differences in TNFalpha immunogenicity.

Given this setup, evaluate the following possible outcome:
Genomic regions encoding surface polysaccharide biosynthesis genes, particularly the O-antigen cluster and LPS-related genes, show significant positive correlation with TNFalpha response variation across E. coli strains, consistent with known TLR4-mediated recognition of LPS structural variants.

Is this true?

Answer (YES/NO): NO